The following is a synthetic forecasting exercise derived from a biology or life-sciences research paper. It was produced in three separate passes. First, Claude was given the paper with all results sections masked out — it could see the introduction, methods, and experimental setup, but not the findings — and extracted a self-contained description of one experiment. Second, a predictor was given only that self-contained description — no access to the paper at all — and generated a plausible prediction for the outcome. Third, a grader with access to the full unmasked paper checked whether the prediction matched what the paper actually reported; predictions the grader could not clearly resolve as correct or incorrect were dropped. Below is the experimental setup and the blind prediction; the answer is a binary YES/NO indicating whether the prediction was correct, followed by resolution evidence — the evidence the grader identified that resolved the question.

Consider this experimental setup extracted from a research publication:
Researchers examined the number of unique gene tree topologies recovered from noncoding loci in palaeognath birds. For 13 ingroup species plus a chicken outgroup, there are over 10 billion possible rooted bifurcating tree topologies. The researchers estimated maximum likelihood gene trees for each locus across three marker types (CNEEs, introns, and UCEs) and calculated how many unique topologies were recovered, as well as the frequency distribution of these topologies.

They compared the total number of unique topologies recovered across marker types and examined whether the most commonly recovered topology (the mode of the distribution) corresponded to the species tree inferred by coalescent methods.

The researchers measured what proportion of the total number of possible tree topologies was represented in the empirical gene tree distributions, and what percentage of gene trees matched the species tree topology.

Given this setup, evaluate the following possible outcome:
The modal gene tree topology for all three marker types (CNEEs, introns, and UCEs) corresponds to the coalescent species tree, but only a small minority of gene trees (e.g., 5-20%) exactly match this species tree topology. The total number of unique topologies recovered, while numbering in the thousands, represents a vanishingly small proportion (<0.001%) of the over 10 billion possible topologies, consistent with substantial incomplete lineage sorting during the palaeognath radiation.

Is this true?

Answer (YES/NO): NO